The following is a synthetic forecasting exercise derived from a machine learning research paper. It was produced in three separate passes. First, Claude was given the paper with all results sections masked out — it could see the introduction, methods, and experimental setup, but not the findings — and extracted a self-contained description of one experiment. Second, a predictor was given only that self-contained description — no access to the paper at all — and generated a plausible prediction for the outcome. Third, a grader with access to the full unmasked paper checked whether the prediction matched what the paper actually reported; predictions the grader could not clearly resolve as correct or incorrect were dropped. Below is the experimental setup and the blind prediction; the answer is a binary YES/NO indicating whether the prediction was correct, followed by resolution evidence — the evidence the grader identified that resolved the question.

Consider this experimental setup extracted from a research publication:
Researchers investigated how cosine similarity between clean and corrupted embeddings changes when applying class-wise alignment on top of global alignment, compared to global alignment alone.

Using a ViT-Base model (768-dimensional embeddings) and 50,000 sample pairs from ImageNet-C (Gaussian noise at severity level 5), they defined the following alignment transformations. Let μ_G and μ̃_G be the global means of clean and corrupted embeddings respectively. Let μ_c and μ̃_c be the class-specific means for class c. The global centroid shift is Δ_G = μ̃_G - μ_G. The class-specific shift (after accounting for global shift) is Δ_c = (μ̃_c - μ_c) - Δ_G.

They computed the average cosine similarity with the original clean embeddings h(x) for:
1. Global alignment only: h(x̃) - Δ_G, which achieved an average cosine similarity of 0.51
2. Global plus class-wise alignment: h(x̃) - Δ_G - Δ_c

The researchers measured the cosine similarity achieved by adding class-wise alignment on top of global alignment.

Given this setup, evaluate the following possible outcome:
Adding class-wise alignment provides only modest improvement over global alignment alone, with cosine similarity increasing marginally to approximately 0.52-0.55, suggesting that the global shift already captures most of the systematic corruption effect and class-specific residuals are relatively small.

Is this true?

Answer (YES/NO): NO